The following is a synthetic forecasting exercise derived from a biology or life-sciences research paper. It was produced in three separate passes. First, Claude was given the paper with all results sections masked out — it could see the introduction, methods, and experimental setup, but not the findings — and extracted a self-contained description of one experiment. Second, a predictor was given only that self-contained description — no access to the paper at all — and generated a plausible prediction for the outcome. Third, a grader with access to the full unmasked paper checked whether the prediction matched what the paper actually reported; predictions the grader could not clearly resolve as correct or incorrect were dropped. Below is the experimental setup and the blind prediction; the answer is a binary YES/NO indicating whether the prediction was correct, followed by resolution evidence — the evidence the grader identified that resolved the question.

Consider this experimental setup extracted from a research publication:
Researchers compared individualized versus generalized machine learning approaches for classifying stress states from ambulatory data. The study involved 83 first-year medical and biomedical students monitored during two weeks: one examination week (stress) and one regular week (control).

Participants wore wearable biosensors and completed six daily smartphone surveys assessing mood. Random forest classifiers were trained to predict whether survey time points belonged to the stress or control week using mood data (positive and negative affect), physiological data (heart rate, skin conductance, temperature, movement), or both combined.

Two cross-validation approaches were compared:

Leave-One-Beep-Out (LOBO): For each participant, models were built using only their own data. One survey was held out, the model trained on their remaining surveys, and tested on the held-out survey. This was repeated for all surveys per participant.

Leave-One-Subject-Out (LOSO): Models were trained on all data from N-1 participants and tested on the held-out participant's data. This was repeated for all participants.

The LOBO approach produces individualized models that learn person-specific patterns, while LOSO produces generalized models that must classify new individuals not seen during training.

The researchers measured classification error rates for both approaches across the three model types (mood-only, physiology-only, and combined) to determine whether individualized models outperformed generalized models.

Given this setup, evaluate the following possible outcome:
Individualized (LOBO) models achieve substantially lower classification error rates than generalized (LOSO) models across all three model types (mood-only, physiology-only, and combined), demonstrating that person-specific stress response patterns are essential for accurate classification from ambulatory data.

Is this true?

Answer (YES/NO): YES